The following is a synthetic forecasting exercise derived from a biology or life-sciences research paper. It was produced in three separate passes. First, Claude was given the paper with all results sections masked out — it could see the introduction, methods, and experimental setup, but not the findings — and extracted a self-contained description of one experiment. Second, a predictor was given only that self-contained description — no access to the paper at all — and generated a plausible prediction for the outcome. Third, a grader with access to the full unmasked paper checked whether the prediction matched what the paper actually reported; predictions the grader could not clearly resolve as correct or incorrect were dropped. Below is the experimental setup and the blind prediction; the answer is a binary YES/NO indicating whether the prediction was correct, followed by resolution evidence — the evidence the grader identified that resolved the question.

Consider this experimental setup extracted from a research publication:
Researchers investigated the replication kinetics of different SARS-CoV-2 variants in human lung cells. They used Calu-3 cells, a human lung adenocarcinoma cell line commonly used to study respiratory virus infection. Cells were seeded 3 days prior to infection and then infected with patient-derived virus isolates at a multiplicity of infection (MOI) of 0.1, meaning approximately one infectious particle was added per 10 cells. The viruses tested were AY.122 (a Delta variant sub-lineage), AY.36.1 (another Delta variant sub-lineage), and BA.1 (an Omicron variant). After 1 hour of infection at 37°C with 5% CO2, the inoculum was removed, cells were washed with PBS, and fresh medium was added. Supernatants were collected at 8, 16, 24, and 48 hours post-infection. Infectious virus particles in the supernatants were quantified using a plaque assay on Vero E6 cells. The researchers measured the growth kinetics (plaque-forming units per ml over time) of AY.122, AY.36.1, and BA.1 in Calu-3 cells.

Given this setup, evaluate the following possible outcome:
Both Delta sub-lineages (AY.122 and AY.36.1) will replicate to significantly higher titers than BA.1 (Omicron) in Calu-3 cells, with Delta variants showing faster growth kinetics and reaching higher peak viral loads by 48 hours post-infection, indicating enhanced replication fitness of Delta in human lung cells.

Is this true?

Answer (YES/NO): NO